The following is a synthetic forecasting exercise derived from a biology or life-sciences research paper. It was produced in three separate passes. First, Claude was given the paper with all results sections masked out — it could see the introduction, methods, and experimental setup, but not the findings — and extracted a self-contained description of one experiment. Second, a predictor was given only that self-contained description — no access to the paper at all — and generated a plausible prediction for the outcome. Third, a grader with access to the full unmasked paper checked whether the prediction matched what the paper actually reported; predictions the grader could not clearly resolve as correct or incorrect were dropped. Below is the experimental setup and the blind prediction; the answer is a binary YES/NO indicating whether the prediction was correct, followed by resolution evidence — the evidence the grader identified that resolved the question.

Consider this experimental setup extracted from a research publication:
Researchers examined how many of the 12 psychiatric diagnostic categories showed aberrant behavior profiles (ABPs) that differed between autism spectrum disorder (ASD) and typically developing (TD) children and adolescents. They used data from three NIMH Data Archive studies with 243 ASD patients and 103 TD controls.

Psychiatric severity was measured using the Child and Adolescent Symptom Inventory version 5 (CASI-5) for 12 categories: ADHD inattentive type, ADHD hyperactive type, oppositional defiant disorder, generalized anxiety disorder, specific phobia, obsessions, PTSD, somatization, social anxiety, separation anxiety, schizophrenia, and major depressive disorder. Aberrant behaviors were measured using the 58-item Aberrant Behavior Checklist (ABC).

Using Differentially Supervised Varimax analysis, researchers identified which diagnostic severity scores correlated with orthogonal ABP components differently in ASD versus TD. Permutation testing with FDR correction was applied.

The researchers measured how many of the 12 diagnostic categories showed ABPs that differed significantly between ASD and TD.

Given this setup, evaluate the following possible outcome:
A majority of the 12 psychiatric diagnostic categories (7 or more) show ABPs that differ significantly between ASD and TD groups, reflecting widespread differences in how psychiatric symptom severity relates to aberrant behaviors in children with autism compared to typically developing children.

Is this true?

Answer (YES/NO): YES